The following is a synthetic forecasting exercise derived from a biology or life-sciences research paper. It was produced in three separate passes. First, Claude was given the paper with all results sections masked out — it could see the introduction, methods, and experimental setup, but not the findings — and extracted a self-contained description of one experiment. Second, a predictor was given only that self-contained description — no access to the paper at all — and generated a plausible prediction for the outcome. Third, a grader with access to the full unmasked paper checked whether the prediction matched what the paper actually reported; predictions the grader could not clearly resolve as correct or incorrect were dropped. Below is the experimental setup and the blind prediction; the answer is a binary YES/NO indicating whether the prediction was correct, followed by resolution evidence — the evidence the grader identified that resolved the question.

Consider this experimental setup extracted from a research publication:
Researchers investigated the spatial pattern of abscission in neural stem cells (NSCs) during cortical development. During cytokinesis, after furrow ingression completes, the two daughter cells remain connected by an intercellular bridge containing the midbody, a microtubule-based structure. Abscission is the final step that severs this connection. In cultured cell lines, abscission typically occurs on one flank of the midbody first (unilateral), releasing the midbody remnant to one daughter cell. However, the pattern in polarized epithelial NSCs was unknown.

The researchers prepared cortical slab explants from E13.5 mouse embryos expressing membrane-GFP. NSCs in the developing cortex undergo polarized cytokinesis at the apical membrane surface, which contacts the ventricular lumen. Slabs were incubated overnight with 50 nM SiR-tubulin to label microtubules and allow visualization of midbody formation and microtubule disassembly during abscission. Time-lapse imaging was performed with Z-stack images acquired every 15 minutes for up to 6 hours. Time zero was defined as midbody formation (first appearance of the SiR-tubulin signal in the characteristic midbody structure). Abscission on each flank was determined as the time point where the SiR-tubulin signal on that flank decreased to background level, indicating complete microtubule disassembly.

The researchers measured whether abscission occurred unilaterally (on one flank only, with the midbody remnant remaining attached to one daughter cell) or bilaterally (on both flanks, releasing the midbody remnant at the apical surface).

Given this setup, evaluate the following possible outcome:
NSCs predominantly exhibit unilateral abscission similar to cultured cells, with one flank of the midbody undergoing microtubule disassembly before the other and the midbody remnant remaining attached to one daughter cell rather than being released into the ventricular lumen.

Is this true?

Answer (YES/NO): NO